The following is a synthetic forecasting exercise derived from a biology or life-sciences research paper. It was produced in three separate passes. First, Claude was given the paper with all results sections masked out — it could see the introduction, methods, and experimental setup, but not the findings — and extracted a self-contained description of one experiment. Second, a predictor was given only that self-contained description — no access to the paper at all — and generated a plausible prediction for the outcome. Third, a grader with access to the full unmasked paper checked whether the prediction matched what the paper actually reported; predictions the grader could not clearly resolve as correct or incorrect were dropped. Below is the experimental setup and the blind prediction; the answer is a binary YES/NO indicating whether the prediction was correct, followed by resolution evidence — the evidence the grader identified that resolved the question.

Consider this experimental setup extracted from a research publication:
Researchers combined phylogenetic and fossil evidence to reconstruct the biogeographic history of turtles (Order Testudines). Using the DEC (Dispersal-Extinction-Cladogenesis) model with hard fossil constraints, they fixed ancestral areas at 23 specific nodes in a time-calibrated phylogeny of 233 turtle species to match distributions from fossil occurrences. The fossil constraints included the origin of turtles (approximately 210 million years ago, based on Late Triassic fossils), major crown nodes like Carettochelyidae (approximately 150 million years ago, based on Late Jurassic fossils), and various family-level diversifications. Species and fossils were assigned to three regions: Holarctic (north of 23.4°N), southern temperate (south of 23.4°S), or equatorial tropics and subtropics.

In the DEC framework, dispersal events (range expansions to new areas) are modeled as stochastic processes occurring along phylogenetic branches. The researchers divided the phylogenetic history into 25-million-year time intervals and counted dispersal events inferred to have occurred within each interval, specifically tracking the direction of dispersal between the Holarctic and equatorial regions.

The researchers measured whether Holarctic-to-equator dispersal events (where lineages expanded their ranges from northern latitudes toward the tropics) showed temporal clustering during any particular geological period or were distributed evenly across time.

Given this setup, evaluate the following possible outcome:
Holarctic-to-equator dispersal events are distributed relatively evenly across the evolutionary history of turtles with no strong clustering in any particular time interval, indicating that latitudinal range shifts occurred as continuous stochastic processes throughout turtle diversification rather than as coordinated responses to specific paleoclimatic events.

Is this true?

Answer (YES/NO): NO